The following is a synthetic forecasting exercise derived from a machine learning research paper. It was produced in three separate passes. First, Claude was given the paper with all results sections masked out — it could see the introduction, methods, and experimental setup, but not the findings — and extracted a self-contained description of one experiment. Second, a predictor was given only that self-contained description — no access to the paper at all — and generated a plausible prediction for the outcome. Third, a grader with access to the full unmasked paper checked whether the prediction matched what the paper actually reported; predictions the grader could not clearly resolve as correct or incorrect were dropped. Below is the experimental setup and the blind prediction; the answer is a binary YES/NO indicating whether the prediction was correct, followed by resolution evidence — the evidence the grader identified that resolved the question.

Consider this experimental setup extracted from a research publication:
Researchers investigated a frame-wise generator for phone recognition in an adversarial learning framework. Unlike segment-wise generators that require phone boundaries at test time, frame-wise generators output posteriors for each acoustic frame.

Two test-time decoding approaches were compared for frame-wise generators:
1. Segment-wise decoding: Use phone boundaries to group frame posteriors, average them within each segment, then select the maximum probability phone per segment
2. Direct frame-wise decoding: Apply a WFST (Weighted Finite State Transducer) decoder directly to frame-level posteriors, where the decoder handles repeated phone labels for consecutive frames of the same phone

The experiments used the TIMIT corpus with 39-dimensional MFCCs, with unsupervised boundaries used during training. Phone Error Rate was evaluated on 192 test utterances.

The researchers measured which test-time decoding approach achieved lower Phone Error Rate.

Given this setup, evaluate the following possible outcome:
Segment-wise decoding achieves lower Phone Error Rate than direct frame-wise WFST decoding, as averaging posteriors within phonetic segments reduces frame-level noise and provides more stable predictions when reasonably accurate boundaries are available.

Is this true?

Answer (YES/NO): NO